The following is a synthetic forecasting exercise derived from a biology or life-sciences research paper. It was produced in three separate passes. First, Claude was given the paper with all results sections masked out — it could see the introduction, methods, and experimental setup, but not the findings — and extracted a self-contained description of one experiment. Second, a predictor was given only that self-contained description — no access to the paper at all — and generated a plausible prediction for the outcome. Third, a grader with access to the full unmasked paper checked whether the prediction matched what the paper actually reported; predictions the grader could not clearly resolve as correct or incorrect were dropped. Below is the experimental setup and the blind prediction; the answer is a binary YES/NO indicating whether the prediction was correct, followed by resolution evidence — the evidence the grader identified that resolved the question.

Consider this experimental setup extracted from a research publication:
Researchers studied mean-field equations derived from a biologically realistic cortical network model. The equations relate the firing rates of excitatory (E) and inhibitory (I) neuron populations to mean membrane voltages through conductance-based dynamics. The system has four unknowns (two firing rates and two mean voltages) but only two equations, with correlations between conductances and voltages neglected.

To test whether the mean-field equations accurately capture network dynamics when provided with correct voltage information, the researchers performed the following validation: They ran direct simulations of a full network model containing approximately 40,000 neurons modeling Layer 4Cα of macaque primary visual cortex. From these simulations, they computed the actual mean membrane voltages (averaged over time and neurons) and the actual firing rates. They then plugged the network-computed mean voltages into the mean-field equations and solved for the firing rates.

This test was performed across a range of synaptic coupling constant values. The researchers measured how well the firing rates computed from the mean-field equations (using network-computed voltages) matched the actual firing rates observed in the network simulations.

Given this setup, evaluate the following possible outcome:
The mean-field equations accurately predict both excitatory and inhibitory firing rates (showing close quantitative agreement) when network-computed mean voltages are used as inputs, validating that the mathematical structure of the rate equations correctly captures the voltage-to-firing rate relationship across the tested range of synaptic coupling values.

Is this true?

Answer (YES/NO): YES